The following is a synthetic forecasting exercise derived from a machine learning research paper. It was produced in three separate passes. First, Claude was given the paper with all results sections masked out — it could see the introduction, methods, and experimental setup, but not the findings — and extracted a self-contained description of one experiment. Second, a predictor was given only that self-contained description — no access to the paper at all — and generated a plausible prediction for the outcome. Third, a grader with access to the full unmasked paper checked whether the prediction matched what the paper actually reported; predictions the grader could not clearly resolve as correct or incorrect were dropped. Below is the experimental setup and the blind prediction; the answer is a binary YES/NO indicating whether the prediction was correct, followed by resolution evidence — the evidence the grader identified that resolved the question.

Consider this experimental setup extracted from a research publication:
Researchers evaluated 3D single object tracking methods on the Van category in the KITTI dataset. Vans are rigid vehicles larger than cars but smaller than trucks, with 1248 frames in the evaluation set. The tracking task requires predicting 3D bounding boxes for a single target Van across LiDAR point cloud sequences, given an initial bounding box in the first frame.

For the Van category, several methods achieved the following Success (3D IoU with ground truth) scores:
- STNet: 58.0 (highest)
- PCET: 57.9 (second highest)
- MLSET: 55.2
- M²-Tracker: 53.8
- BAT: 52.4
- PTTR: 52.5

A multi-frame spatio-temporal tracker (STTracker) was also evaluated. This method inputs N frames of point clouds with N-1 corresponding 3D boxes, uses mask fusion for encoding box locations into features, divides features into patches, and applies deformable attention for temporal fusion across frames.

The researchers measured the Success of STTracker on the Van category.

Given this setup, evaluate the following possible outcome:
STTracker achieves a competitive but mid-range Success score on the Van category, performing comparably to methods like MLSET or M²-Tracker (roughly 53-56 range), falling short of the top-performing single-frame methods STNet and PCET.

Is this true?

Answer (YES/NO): NO